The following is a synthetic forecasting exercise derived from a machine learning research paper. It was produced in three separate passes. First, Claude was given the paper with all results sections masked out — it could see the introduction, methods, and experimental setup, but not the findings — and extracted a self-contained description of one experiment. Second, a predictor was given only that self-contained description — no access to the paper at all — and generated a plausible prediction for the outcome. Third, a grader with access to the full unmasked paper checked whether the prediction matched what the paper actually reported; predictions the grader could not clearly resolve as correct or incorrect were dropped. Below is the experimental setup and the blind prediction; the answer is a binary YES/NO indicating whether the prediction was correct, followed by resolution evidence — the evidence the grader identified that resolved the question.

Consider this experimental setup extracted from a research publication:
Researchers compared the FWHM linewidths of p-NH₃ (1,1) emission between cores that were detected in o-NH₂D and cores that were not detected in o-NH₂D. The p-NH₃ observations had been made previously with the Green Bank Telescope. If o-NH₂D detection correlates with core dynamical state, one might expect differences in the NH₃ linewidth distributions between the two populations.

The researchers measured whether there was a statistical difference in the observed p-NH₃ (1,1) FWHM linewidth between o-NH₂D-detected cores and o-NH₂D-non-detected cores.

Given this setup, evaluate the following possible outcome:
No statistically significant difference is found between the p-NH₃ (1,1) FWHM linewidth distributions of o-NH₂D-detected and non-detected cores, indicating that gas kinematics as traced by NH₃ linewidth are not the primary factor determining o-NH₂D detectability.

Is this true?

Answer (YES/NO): YES